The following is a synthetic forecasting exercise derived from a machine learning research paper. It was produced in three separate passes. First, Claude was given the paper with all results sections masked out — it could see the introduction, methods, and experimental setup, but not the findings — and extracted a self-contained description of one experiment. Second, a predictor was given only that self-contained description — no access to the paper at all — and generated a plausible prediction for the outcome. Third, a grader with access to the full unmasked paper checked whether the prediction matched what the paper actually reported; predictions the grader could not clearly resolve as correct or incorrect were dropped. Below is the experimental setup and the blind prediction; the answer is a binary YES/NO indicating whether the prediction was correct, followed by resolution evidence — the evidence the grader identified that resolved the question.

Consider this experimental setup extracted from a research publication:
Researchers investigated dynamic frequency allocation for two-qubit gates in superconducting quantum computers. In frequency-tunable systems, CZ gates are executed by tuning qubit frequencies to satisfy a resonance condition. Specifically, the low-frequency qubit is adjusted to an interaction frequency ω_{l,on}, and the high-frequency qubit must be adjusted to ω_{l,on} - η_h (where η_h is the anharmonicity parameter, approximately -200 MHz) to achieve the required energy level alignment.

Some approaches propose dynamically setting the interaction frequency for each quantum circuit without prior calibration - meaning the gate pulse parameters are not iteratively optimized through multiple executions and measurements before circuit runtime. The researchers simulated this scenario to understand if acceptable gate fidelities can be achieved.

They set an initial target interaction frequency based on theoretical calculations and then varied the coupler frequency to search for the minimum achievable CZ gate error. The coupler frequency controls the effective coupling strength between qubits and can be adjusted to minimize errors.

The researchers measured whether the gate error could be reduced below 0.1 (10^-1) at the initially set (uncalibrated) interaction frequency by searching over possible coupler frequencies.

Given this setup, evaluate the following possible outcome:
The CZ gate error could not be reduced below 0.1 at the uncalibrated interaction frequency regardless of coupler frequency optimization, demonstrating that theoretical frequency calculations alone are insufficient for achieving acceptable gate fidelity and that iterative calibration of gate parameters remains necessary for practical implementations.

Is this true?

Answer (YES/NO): YES